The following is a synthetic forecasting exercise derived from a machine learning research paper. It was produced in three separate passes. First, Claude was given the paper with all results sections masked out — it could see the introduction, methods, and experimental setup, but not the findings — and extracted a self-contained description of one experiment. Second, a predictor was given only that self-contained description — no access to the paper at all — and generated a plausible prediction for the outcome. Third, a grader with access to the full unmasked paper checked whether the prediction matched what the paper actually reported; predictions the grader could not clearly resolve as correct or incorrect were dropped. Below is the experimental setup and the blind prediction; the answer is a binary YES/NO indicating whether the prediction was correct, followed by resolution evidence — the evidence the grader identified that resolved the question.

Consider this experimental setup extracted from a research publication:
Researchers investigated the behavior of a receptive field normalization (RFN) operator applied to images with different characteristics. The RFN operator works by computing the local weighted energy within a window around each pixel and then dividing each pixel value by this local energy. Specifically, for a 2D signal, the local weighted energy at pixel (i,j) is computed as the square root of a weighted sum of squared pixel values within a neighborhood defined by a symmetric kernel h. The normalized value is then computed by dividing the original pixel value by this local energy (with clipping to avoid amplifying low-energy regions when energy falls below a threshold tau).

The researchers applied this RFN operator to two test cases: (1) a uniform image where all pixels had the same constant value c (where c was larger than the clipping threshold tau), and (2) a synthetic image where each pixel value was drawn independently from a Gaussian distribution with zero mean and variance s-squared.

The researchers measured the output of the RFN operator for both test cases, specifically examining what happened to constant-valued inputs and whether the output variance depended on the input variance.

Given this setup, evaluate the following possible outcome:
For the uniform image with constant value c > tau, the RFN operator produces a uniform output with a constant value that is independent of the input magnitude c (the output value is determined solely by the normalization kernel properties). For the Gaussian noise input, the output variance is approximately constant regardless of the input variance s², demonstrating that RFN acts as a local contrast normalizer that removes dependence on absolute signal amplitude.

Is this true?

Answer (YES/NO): YES